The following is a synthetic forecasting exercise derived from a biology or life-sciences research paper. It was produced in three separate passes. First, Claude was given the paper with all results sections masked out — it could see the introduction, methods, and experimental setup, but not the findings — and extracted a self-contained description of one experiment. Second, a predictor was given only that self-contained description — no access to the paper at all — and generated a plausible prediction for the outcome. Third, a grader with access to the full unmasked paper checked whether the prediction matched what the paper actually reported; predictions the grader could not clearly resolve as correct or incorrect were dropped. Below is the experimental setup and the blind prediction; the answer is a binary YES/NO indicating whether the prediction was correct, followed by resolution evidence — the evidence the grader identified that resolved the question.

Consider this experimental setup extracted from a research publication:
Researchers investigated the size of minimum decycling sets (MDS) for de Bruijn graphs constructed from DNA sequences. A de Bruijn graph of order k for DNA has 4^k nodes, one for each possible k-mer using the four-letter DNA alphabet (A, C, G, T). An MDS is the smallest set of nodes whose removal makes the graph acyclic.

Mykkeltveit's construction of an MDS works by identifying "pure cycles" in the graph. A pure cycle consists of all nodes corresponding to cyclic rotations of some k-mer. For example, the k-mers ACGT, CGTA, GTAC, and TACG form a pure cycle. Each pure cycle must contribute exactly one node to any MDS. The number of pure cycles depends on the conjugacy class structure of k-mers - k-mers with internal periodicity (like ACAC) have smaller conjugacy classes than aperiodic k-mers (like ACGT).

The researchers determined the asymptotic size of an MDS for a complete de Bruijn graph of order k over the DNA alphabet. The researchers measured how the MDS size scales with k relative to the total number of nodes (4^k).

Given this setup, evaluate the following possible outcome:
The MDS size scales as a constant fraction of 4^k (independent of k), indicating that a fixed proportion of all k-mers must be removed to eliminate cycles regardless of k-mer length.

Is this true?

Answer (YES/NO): NO